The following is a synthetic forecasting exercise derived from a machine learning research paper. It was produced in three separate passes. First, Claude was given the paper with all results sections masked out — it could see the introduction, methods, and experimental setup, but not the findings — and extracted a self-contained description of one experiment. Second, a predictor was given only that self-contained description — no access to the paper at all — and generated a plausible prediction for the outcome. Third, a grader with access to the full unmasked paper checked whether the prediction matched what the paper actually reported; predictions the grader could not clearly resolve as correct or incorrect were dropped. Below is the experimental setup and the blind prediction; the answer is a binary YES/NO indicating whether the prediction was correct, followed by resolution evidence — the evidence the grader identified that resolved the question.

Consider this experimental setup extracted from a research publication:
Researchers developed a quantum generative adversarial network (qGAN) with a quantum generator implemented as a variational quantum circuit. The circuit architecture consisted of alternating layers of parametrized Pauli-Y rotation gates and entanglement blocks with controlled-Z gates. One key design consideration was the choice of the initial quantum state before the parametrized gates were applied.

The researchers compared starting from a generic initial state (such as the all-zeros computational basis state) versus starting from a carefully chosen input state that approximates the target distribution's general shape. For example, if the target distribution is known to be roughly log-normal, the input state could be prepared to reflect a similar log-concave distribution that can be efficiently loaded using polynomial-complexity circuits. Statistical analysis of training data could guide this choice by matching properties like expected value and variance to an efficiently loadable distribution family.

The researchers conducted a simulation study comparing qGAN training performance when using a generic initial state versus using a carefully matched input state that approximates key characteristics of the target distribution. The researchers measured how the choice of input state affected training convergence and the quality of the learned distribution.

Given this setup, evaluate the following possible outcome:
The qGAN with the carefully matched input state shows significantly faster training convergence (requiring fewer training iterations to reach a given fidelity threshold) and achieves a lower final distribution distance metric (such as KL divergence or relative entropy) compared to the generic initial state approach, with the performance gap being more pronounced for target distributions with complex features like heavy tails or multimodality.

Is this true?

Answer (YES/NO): NO